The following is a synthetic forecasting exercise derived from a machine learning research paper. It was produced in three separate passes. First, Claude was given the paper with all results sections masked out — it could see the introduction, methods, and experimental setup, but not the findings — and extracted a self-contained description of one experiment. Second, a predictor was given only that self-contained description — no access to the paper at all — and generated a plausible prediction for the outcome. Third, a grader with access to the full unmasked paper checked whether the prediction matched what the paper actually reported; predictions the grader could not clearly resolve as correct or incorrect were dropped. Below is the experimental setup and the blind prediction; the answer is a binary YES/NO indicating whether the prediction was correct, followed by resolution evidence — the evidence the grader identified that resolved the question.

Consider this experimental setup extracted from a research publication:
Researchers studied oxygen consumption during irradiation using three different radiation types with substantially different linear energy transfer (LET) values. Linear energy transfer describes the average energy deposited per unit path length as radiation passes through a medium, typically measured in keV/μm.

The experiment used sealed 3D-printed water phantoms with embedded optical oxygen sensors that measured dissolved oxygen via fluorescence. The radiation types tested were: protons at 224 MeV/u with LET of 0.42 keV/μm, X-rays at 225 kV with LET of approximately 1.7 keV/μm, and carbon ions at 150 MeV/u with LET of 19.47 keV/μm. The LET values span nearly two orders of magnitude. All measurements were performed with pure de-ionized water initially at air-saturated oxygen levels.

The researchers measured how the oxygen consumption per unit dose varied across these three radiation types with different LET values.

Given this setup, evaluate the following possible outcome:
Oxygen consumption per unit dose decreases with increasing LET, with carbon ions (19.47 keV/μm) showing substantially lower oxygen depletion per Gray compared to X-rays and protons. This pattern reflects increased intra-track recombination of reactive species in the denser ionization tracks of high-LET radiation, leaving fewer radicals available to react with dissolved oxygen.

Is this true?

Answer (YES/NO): NO